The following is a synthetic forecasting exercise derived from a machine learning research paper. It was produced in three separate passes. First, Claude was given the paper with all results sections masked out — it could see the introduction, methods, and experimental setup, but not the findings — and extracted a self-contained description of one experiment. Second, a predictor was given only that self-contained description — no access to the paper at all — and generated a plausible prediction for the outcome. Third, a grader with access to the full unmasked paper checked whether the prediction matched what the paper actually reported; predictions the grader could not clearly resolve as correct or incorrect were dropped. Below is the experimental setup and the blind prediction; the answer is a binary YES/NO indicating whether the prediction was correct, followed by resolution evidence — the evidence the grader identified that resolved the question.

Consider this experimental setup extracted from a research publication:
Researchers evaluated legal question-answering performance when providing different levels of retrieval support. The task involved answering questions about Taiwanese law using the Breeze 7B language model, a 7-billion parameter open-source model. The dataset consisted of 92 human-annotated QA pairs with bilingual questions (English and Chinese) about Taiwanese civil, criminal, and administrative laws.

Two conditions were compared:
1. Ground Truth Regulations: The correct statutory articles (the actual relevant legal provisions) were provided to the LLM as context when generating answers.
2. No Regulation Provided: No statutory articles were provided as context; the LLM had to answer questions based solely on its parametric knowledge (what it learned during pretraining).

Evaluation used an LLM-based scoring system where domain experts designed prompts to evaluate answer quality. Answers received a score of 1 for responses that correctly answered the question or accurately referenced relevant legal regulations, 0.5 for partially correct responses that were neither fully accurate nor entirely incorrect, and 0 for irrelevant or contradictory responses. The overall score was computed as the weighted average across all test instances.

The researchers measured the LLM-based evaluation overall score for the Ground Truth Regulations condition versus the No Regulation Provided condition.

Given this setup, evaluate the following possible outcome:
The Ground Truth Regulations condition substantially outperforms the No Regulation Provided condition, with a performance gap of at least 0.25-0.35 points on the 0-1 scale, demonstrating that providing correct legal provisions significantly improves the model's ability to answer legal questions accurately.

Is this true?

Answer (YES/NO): YES